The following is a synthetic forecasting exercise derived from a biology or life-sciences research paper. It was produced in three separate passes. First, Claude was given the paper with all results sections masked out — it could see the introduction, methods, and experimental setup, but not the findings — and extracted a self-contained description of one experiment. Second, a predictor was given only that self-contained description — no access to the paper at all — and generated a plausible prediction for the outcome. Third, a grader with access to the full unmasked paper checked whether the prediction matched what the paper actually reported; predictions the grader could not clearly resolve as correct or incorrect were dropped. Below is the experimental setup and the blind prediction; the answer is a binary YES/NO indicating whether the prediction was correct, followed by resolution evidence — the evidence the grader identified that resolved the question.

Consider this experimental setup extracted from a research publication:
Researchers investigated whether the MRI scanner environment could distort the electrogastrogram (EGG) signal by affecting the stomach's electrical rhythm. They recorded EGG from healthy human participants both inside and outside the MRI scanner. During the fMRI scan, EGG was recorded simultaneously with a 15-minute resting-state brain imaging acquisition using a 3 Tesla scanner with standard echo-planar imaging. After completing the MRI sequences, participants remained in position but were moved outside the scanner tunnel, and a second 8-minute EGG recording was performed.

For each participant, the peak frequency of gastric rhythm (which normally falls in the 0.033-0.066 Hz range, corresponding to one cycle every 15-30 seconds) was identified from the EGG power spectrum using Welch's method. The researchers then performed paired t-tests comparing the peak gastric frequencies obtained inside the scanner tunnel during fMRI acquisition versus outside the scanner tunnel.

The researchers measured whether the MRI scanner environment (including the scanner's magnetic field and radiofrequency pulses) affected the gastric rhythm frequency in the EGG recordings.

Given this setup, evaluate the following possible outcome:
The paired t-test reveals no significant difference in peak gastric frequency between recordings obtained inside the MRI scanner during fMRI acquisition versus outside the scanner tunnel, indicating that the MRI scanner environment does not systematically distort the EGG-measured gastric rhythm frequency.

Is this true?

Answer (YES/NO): YES